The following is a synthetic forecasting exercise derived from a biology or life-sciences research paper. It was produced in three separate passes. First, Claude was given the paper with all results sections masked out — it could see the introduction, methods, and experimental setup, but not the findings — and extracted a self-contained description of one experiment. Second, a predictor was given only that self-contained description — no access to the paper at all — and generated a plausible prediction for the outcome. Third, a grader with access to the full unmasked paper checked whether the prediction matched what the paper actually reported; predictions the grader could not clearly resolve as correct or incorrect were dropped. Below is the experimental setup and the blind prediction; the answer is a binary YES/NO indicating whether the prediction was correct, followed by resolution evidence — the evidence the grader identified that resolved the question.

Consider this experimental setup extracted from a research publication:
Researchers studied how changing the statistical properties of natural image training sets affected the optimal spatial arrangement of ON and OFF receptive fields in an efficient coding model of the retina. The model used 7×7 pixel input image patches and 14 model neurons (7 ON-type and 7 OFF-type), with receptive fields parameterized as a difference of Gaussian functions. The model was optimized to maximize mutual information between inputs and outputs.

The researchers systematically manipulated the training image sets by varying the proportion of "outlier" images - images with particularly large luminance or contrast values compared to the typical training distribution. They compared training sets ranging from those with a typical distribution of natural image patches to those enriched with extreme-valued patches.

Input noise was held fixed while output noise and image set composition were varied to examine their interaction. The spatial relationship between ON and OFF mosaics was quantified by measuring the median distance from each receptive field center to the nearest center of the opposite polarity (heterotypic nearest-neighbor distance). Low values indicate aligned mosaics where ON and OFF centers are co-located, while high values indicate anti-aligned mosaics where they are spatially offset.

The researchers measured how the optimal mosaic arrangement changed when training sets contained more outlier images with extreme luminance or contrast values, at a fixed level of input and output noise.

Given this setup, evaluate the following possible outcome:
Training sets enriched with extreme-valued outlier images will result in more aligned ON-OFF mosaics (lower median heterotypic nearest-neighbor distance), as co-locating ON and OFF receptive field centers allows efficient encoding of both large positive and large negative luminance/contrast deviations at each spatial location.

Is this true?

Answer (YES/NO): NO